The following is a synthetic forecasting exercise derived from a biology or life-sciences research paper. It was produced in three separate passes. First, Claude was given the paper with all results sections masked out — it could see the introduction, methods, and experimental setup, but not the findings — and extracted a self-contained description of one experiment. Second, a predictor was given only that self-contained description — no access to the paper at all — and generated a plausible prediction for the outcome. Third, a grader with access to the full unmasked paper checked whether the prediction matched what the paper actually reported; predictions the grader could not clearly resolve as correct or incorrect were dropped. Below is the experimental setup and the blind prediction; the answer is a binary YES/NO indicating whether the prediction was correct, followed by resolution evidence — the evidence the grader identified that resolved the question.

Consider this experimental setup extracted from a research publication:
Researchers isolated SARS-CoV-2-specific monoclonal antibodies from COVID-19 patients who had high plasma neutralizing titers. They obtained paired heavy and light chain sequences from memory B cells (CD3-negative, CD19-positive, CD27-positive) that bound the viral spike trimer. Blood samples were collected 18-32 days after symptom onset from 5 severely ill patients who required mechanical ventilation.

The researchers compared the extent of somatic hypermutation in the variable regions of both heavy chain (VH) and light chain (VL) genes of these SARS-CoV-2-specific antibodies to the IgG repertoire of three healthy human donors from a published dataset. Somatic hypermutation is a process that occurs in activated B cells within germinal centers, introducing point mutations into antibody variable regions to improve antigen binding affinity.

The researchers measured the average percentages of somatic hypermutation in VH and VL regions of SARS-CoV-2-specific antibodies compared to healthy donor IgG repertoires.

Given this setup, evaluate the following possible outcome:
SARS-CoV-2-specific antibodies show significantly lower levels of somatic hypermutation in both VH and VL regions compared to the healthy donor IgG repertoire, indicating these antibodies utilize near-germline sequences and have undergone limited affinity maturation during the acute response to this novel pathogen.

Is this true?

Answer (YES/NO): YES